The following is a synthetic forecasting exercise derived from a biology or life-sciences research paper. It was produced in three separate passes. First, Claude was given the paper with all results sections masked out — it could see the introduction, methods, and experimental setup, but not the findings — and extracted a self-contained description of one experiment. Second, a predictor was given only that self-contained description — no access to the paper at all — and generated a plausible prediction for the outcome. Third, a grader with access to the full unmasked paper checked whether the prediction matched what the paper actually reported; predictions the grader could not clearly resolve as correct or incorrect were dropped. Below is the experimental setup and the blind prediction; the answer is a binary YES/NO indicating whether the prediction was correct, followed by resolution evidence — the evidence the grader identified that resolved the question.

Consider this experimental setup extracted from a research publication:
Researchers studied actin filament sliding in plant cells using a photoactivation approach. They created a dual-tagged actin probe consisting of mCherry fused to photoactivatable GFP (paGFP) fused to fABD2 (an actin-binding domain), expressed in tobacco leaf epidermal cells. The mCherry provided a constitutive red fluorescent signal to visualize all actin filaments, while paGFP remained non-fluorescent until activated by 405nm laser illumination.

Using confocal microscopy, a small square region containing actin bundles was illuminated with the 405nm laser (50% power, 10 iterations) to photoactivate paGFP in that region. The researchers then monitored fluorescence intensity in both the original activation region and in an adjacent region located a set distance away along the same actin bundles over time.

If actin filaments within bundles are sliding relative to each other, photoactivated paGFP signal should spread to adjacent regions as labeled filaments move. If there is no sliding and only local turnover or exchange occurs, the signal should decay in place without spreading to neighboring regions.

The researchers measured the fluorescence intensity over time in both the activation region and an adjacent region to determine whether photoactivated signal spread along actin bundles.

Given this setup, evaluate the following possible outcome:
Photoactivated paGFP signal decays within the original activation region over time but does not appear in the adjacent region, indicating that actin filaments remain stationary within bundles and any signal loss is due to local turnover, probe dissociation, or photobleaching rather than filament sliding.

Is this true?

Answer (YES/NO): NO